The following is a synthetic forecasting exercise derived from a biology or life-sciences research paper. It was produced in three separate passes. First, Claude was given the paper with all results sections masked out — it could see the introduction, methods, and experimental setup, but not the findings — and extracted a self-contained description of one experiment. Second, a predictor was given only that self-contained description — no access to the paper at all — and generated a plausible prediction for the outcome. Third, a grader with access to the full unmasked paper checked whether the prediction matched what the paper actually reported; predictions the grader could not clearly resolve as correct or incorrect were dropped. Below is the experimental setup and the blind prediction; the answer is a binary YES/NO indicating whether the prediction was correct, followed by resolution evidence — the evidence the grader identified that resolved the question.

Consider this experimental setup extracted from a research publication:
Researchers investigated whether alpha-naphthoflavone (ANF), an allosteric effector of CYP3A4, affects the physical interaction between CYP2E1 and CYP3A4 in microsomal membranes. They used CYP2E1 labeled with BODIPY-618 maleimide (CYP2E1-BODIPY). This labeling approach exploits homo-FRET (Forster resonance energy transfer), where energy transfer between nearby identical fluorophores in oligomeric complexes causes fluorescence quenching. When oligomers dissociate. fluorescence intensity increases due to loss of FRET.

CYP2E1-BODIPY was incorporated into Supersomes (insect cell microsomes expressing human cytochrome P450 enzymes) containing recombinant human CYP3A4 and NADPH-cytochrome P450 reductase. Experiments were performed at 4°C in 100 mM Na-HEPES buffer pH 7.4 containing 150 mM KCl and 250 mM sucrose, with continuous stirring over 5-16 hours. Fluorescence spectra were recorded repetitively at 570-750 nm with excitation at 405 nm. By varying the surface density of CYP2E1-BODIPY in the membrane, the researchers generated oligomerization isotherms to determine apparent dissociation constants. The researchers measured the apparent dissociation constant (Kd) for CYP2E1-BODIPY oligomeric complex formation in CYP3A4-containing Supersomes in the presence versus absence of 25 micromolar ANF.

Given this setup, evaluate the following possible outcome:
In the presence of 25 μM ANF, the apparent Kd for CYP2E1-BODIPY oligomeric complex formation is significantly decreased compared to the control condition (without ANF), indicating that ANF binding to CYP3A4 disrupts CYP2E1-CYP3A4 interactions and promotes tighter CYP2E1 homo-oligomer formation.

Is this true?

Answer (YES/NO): YES